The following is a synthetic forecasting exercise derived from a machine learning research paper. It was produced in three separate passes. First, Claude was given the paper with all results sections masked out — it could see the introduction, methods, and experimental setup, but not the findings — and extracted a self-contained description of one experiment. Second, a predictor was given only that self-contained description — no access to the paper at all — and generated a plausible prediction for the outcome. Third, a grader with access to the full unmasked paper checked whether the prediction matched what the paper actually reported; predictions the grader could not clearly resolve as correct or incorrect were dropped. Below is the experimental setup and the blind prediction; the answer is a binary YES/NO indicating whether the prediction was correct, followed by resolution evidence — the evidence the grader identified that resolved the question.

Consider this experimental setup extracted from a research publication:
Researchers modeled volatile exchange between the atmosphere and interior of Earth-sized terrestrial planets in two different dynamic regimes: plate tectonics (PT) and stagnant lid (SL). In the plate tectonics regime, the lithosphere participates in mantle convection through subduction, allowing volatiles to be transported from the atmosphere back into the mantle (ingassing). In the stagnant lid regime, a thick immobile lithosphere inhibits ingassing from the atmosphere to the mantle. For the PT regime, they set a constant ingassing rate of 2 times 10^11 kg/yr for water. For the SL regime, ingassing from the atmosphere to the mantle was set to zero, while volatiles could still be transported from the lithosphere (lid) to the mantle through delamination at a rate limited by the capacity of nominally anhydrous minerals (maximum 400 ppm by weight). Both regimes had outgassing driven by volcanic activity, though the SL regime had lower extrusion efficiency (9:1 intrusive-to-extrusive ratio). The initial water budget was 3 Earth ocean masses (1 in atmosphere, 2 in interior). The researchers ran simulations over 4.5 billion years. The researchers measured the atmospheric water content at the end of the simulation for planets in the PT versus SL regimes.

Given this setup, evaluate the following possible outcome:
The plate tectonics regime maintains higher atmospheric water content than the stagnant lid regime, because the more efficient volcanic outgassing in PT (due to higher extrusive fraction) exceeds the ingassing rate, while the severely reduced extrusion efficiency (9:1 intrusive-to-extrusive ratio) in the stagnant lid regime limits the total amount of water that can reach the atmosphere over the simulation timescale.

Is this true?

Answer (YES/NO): NO